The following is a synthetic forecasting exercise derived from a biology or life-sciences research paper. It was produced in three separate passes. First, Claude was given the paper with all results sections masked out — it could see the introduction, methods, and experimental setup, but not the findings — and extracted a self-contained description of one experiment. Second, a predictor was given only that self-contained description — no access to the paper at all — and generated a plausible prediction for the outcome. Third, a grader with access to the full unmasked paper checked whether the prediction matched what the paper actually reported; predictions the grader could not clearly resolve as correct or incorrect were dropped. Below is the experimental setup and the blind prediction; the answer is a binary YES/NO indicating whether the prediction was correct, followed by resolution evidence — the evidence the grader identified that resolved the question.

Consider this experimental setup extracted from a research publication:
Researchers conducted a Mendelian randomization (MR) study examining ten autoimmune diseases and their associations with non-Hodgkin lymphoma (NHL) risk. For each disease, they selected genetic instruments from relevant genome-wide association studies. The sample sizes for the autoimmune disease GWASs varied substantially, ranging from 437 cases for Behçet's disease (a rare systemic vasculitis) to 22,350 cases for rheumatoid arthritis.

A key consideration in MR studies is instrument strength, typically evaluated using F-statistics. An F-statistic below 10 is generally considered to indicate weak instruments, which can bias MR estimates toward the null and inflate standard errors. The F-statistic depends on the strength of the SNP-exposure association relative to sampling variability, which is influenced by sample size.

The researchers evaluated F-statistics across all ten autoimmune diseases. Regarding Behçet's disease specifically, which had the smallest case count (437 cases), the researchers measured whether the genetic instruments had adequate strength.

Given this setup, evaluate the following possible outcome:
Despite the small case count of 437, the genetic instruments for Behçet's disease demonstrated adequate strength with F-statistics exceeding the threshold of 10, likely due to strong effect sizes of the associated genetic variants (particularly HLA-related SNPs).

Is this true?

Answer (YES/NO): NO